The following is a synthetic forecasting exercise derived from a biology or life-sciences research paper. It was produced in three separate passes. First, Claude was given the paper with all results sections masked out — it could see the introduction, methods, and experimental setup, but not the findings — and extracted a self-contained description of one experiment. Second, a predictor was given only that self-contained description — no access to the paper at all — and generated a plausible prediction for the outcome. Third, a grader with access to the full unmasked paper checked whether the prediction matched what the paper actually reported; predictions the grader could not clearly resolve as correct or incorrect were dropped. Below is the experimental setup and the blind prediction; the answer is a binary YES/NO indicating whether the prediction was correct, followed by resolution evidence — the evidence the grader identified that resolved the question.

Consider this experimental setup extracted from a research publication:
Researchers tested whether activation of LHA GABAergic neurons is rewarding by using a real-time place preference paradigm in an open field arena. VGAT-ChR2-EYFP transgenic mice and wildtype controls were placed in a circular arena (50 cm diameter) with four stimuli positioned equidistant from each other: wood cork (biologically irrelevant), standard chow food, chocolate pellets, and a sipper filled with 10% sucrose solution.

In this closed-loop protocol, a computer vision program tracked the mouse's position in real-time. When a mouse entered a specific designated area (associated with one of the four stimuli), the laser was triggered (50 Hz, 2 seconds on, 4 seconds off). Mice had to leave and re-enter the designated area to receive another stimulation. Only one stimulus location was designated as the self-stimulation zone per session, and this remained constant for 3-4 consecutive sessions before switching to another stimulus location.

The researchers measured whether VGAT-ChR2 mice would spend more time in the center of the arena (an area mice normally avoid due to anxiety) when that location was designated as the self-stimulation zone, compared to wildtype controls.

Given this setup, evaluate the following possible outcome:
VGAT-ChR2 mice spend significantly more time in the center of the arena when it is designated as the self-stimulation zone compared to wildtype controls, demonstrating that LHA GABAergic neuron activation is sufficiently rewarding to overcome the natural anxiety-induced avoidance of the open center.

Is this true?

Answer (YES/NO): YES